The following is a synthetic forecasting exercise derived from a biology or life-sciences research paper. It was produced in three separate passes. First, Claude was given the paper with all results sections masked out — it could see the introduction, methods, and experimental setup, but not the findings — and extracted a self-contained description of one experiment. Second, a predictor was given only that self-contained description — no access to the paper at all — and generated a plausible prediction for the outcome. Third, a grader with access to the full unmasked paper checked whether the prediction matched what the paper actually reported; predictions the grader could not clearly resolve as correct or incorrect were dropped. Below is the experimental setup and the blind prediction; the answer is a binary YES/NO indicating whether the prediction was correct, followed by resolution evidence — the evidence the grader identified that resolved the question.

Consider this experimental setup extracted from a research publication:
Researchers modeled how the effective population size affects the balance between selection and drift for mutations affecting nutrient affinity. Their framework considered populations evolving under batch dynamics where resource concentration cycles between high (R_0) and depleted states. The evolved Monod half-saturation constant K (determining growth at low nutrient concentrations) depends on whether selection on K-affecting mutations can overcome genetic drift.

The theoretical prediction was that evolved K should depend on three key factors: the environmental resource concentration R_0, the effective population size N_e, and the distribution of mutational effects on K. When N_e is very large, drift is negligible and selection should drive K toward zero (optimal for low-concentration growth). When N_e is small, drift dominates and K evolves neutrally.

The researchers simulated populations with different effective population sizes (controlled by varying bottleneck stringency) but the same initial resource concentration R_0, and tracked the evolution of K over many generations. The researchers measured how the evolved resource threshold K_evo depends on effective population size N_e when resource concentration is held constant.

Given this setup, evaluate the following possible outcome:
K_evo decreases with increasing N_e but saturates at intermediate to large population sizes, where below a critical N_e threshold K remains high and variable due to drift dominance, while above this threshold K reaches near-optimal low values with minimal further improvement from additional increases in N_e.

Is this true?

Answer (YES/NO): NO